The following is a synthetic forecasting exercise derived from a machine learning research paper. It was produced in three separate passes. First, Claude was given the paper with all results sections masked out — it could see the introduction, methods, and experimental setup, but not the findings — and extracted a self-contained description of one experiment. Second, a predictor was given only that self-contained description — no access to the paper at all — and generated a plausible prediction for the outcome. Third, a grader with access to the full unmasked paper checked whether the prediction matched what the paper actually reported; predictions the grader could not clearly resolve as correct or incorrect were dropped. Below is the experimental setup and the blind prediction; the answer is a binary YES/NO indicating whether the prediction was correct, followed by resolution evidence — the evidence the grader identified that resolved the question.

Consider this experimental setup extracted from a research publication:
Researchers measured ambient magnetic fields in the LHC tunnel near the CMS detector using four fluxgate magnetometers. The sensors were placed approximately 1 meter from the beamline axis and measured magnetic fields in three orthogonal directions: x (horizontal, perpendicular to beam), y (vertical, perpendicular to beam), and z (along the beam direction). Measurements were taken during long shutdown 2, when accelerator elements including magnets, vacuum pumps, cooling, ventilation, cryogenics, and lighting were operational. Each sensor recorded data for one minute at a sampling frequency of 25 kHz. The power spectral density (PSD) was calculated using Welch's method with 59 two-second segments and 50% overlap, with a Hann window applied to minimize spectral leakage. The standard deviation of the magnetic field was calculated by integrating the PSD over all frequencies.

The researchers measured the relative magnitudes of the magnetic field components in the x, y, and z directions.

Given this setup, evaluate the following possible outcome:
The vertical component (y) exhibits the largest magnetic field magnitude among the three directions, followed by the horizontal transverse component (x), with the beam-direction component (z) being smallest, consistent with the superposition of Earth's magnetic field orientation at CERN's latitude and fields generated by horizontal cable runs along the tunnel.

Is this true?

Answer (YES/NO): NO